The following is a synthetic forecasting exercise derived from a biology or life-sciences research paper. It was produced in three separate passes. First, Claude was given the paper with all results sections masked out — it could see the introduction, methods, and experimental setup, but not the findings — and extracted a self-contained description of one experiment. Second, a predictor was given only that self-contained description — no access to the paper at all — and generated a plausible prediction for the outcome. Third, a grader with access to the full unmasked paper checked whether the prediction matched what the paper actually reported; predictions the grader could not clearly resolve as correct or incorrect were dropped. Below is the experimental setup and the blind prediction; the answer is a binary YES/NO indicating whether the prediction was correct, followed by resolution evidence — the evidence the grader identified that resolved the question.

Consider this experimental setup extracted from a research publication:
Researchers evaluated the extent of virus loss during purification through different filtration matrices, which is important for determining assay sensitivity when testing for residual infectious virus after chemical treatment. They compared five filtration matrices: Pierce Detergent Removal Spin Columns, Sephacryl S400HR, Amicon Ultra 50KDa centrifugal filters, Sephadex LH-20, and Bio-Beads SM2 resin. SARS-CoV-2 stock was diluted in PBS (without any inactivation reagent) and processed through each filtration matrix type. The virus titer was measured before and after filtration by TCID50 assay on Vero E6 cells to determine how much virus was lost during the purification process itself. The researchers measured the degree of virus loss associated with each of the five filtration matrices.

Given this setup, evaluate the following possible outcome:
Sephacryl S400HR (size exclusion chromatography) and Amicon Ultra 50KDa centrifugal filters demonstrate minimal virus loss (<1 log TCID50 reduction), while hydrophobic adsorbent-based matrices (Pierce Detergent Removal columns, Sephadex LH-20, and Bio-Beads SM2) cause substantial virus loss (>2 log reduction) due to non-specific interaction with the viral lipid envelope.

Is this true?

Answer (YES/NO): NO